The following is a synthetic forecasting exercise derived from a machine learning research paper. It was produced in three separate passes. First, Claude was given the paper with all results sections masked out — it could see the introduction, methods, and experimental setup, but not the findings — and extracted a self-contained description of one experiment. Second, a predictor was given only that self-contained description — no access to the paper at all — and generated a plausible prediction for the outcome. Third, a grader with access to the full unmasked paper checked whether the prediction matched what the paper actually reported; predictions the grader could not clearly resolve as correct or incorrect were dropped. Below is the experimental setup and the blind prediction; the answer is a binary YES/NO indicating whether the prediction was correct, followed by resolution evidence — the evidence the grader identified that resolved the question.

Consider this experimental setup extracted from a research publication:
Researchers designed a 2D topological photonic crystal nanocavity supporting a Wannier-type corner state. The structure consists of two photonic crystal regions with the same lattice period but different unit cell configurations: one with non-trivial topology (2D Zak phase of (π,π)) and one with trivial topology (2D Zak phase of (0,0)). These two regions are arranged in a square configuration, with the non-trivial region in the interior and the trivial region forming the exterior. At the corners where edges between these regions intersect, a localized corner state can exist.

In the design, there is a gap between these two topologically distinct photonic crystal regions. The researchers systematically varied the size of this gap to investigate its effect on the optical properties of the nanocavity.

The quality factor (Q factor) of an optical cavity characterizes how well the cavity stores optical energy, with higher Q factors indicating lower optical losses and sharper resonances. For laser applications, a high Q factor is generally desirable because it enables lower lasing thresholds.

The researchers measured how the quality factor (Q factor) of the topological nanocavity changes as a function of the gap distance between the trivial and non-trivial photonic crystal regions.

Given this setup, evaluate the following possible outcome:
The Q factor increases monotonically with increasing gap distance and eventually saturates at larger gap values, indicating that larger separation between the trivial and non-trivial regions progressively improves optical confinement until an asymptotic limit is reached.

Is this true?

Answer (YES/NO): NO